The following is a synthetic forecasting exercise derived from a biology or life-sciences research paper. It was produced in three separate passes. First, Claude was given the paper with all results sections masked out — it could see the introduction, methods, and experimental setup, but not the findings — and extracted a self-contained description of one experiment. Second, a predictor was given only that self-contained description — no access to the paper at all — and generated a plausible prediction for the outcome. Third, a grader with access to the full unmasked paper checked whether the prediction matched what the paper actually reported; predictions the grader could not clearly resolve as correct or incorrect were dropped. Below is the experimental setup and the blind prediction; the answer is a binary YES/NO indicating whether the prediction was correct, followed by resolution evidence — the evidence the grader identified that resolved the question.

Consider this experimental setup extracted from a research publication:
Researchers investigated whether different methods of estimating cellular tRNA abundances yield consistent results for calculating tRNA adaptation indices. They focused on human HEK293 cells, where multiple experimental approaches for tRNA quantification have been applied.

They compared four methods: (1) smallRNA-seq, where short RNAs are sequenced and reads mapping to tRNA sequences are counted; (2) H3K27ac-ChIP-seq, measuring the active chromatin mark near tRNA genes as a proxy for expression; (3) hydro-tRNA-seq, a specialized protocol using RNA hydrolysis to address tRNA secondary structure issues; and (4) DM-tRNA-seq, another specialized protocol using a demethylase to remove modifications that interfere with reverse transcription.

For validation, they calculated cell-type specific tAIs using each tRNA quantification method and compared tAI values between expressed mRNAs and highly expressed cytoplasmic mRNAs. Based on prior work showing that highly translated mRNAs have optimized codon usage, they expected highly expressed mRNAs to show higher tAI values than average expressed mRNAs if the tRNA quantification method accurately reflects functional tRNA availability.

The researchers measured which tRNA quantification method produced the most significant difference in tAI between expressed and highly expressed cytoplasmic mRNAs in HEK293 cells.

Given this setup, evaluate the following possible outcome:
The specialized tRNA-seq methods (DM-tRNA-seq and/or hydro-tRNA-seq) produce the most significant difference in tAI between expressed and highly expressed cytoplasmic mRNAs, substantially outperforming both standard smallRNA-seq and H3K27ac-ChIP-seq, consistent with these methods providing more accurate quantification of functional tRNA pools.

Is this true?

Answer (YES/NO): NO